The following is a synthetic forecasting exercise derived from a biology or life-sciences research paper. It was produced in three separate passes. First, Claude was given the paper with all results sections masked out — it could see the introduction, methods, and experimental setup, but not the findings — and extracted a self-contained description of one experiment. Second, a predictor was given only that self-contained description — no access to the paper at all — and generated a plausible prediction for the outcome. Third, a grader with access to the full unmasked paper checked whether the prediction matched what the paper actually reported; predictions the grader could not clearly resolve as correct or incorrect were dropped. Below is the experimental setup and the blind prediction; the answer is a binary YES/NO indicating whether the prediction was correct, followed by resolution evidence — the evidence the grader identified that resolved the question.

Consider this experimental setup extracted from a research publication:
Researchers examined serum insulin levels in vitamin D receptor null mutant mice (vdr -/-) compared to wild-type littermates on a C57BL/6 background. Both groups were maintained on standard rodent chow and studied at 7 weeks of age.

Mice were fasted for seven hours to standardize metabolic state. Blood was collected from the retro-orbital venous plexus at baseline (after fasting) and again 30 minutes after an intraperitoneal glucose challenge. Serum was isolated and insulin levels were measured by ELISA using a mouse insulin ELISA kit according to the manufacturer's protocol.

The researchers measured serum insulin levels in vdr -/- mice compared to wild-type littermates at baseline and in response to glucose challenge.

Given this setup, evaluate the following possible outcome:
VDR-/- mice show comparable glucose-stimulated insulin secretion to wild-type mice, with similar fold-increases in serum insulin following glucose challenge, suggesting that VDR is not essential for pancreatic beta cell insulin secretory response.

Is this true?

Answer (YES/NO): NO